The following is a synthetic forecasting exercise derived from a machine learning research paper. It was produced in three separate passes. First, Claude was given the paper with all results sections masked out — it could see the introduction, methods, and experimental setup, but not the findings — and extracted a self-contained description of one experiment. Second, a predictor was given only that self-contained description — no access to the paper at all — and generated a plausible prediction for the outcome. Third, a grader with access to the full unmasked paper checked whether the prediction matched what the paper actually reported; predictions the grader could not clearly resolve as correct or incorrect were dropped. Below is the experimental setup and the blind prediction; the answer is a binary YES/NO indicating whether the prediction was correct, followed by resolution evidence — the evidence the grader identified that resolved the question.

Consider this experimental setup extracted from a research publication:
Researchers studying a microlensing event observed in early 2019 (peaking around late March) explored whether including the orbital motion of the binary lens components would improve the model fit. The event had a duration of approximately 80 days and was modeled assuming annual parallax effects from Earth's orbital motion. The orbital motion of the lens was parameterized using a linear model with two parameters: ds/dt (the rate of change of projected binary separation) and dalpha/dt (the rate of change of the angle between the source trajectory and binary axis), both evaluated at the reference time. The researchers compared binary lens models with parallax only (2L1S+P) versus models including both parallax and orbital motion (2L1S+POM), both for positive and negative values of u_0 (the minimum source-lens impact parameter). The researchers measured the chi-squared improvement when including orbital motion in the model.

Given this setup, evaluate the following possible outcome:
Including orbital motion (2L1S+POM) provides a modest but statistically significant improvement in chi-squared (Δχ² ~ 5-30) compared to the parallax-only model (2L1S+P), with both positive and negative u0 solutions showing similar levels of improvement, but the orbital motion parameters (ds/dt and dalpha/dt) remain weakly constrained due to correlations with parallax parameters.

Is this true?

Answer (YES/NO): NO